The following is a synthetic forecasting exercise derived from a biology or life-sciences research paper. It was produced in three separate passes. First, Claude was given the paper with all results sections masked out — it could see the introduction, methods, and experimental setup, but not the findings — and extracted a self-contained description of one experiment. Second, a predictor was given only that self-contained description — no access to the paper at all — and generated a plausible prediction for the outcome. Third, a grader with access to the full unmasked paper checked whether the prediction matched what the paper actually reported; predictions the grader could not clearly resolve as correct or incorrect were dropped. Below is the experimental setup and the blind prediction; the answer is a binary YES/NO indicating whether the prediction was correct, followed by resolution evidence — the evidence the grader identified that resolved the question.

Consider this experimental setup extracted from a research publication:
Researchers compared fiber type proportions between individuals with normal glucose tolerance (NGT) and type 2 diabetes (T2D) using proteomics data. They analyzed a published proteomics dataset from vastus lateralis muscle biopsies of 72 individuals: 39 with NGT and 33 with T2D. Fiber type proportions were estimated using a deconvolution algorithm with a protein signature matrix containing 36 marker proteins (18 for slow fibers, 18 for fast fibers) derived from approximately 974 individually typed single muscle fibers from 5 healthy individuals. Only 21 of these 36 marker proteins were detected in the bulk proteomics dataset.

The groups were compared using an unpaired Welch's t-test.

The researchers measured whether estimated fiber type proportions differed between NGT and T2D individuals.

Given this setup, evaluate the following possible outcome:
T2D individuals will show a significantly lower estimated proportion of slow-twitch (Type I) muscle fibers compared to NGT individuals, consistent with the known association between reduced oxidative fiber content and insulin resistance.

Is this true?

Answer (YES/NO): YES